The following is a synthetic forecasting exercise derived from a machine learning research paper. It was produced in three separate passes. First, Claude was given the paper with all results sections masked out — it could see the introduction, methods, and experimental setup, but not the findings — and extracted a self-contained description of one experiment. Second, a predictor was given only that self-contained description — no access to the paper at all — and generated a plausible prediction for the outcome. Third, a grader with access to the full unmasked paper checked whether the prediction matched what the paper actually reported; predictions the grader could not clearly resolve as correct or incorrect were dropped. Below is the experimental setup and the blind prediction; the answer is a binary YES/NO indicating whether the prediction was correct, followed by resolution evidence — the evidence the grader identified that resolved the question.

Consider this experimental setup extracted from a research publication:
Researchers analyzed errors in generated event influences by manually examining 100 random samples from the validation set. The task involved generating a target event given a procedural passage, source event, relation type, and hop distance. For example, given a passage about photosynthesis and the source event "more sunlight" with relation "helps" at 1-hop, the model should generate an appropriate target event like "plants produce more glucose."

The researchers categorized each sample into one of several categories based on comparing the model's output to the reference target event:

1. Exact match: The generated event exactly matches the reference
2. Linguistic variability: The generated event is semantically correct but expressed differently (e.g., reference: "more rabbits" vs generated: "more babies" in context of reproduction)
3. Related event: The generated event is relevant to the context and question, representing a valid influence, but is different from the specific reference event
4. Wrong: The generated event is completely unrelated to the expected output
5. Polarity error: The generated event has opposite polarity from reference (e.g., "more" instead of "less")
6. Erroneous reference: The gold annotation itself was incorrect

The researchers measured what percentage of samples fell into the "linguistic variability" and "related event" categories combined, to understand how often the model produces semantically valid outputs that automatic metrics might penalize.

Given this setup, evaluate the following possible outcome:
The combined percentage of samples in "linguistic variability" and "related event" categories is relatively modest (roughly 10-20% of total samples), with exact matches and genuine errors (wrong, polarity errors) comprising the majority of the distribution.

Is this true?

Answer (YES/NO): NO